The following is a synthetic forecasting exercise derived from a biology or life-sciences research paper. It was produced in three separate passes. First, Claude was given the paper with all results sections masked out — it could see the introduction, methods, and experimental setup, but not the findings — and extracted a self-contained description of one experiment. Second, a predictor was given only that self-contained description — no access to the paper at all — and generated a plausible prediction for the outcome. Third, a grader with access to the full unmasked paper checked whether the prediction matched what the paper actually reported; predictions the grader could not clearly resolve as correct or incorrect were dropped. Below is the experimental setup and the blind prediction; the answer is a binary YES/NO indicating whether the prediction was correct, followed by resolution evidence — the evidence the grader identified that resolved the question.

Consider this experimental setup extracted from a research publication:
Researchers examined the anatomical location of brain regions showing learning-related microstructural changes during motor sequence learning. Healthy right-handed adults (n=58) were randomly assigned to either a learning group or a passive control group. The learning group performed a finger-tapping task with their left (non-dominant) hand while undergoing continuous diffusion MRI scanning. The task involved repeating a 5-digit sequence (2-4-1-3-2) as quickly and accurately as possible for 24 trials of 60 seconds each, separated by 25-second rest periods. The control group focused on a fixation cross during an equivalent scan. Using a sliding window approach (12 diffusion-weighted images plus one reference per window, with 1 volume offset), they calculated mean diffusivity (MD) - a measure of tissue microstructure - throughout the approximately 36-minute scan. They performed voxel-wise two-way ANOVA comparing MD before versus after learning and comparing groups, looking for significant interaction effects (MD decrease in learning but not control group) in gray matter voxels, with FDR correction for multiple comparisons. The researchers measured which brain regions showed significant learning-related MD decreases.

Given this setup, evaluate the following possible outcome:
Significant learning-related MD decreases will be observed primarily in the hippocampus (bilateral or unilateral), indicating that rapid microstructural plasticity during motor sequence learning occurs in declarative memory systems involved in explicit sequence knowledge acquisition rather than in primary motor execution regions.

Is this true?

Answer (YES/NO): NO